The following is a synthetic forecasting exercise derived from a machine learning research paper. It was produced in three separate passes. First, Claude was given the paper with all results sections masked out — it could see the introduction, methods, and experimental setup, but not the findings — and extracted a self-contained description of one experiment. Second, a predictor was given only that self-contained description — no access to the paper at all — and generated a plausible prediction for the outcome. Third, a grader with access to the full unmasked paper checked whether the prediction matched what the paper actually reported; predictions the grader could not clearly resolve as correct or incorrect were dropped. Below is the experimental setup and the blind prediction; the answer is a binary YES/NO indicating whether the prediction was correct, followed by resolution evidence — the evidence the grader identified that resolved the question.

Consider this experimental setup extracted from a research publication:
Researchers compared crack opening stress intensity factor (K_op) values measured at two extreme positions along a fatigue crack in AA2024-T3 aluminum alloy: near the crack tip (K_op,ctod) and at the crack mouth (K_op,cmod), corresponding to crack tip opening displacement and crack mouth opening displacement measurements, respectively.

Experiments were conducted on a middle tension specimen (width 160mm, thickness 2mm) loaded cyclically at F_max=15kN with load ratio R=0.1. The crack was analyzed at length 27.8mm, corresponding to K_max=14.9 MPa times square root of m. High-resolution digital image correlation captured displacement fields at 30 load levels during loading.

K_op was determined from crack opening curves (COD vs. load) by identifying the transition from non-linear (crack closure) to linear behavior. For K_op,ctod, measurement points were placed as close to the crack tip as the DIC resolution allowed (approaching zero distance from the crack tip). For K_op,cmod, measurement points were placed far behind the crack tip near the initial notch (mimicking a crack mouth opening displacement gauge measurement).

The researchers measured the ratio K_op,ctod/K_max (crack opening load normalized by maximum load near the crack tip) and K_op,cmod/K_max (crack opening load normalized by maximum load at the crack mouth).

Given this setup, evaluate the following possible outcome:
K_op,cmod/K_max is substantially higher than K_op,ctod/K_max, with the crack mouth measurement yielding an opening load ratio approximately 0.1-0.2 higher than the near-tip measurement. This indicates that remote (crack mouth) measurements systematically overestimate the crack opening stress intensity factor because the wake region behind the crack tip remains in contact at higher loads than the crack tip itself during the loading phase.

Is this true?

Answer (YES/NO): NO